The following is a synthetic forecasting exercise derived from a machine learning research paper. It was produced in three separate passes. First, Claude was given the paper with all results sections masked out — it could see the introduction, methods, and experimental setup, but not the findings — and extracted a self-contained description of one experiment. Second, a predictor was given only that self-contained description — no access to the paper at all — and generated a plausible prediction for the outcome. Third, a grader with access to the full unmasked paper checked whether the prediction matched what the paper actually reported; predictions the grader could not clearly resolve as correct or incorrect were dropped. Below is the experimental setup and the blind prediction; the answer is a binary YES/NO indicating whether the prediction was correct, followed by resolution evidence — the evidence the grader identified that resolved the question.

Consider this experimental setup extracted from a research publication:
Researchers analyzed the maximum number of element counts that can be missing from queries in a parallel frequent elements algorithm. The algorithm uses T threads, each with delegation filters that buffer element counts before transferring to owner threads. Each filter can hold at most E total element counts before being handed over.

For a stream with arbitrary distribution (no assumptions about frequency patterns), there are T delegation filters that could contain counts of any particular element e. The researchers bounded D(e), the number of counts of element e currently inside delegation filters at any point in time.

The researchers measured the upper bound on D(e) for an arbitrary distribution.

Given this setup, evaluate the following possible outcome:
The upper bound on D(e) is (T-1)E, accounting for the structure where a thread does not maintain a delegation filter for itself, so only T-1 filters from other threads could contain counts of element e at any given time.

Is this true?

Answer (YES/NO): NO